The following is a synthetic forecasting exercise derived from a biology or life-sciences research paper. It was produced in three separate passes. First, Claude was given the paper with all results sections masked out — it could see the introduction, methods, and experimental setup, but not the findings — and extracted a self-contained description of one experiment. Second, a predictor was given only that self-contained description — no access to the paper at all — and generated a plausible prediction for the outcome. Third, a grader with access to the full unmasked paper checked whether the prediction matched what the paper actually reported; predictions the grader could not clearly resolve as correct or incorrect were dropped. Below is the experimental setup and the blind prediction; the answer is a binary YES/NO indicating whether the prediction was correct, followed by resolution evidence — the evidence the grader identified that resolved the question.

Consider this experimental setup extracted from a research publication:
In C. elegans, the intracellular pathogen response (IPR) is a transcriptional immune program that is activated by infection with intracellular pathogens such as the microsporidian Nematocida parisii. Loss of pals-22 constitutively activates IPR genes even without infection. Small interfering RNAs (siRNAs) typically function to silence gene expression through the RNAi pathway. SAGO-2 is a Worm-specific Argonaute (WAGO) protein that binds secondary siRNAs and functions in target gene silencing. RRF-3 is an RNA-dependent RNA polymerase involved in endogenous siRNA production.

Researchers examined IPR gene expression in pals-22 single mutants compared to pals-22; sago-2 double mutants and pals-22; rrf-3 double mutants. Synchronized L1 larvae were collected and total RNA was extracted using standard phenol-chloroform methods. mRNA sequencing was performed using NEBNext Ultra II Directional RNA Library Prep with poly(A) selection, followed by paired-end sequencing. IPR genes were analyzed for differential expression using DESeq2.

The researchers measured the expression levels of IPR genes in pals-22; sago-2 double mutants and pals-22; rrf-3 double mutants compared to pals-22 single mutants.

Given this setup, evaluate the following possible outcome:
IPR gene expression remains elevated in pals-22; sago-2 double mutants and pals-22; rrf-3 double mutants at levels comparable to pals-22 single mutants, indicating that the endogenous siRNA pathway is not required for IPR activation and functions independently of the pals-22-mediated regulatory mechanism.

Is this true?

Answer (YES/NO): NO